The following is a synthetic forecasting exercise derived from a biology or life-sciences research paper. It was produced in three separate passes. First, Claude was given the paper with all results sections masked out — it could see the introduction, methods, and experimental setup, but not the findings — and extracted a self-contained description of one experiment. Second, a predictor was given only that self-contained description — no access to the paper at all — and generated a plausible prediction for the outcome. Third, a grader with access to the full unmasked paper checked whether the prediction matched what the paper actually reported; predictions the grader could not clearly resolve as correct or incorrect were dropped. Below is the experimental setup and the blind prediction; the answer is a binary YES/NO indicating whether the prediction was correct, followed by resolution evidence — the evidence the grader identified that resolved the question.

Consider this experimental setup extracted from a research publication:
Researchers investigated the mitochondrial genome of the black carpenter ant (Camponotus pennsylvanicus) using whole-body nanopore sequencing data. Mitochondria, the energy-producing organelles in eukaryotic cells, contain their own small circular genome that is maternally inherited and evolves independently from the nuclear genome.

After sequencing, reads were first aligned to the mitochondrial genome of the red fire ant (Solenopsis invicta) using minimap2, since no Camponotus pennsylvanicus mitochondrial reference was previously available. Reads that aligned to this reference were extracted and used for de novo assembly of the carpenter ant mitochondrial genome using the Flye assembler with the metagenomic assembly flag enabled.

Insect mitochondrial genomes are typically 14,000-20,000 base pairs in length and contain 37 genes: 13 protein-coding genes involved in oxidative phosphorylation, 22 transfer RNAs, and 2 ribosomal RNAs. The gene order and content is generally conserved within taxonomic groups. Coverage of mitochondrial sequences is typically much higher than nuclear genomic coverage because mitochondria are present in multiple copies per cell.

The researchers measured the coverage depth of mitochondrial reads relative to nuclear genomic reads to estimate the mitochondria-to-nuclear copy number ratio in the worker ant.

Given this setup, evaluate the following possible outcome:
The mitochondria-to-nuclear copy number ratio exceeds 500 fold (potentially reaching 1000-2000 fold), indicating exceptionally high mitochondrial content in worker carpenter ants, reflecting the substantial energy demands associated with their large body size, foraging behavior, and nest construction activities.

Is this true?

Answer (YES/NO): NO